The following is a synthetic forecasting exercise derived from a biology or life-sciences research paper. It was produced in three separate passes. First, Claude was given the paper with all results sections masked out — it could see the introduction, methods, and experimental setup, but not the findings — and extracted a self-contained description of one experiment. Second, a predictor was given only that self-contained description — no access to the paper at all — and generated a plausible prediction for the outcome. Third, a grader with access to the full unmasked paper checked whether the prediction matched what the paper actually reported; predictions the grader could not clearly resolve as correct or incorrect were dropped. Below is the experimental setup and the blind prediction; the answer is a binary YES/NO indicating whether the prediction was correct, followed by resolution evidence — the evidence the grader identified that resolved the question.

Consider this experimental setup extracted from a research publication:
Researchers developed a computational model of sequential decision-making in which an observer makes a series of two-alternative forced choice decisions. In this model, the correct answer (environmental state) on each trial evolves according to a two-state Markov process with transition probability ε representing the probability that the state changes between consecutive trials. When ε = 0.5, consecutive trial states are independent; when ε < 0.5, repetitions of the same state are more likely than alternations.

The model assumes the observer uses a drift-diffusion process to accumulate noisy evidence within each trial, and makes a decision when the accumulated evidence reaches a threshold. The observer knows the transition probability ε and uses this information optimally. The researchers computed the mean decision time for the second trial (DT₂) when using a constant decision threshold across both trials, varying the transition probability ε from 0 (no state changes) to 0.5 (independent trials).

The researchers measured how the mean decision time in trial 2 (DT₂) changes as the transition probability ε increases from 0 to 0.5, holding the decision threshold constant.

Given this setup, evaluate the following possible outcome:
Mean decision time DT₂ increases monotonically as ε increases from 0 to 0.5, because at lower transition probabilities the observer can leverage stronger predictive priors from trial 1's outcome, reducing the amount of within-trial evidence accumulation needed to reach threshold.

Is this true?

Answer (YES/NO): YES